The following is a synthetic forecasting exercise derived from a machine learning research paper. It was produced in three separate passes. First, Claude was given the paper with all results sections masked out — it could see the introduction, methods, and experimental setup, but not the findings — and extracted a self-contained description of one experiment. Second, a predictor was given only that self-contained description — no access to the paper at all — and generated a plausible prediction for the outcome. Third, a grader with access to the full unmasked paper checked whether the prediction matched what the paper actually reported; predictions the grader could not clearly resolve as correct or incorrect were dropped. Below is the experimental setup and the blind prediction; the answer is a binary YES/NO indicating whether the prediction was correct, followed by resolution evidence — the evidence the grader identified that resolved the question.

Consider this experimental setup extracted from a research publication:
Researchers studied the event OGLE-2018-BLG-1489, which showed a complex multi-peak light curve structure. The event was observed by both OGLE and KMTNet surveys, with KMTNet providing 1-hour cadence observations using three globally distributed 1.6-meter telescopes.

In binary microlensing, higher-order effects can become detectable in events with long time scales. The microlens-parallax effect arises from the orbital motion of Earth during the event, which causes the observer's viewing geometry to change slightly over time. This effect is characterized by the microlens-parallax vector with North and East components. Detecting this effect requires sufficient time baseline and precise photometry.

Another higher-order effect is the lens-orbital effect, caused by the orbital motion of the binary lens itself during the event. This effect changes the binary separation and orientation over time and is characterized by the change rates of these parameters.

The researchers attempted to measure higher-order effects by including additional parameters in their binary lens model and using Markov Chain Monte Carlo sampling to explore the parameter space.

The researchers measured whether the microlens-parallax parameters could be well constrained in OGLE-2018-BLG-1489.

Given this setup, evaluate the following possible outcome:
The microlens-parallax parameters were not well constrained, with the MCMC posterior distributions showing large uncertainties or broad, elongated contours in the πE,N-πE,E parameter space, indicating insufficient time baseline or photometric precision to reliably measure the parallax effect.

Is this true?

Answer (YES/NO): NO